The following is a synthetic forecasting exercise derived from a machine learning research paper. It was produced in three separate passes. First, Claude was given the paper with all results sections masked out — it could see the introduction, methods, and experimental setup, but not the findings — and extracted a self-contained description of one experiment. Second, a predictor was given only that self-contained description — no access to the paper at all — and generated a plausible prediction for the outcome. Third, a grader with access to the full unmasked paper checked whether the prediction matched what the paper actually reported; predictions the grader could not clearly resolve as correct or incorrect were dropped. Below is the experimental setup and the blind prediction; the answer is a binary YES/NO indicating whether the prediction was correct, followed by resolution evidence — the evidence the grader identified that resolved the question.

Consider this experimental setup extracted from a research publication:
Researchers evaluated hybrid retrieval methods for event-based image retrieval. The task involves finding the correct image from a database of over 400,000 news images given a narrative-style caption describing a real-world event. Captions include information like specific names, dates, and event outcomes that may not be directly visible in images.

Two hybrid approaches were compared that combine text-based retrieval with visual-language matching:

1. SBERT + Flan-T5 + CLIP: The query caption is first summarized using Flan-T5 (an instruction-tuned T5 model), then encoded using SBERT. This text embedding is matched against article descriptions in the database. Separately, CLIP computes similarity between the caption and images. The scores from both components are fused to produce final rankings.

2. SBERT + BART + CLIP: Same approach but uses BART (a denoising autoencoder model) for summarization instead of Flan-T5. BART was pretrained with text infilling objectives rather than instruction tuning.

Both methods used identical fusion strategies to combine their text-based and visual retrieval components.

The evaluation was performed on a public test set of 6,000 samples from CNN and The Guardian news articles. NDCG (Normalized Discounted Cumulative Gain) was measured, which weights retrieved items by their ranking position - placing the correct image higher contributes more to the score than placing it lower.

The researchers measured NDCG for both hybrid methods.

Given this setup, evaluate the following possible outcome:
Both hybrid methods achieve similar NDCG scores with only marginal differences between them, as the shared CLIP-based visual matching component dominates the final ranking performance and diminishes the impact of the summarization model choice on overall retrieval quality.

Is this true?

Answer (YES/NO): NO